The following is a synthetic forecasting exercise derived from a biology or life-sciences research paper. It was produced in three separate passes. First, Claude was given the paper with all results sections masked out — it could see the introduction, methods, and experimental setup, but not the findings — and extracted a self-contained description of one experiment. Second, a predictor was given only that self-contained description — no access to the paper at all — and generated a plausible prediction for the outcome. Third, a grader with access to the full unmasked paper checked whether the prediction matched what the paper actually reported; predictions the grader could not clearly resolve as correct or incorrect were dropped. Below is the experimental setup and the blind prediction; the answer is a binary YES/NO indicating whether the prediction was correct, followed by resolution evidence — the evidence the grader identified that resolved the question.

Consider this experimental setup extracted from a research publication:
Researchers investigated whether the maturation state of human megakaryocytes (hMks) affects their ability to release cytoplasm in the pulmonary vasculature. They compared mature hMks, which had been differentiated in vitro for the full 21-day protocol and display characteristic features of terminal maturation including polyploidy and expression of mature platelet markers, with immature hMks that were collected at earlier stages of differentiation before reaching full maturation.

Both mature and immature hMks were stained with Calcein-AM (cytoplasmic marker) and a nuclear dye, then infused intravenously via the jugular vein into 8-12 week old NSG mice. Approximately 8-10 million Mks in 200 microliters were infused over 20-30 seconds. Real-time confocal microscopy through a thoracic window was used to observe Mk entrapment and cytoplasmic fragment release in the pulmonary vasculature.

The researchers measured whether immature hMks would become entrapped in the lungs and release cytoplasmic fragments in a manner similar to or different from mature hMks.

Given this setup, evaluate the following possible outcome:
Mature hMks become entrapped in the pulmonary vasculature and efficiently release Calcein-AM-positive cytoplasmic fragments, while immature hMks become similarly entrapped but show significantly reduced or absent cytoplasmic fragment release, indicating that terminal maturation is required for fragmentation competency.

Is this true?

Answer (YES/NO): YES